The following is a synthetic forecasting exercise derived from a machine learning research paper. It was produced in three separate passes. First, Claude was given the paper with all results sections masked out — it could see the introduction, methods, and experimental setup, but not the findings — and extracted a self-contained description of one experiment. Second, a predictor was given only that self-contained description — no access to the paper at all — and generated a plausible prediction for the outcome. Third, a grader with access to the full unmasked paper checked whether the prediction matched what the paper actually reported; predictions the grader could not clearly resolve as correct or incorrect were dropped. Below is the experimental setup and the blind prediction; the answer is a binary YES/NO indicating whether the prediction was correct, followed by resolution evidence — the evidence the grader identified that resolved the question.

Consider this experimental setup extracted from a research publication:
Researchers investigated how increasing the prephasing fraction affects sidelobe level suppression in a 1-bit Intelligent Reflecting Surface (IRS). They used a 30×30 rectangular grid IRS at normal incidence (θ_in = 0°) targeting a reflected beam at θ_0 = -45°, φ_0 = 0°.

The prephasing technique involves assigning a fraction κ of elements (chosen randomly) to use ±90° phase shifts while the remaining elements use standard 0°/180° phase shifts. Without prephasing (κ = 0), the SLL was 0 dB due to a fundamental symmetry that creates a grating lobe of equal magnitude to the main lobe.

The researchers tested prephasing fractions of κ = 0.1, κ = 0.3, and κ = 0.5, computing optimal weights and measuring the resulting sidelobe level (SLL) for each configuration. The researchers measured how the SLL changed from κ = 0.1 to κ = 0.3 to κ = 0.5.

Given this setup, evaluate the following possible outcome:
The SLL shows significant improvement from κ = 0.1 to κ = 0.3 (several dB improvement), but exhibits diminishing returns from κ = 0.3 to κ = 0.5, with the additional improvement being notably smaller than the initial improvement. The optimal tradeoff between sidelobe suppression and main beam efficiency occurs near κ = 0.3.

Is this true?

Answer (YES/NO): NO